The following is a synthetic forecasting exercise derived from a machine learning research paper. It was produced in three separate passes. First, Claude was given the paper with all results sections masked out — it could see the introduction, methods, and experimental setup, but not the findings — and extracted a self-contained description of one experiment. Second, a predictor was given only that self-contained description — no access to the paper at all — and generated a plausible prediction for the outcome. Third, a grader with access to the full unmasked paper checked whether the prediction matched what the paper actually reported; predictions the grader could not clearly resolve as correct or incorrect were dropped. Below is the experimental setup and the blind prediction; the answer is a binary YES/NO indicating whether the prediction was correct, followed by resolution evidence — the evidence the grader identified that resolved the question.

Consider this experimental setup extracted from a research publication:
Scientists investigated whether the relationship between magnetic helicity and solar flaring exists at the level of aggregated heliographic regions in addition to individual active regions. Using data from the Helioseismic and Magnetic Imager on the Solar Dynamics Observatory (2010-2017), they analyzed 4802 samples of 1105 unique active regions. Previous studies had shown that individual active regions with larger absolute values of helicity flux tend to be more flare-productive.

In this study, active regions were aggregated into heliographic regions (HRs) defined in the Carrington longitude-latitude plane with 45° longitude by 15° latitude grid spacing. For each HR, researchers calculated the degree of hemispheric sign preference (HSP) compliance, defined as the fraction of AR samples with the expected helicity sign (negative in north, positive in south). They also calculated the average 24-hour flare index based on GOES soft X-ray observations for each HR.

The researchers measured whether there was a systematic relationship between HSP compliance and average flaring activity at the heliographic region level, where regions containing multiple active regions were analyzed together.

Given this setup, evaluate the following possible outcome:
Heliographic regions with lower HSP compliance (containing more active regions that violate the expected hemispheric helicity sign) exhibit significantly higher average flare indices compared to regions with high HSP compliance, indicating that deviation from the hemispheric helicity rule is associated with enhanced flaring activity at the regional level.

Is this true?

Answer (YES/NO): NO